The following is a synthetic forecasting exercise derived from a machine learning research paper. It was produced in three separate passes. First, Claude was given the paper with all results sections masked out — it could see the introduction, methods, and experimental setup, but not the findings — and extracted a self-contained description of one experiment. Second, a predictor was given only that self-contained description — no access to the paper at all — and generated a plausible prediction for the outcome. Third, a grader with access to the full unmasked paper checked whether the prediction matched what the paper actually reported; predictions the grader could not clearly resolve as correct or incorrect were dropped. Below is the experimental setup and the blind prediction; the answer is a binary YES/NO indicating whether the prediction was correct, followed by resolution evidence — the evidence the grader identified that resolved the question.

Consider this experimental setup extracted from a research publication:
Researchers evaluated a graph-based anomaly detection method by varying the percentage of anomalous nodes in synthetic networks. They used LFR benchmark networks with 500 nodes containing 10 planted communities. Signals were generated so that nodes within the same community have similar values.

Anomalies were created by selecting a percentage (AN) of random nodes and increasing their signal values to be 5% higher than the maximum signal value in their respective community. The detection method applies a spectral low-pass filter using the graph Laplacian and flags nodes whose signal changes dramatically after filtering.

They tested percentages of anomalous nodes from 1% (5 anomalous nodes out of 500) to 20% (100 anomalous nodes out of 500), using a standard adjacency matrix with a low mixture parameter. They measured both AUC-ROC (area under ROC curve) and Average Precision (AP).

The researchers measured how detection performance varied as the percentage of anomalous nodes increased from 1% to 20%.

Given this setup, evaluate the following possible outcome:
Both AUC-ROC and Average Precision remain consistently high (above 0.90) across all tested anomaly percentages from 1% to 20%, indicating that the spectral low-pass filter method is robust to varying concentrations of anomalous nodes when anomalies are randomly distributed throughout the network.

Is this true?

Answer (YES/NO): NO